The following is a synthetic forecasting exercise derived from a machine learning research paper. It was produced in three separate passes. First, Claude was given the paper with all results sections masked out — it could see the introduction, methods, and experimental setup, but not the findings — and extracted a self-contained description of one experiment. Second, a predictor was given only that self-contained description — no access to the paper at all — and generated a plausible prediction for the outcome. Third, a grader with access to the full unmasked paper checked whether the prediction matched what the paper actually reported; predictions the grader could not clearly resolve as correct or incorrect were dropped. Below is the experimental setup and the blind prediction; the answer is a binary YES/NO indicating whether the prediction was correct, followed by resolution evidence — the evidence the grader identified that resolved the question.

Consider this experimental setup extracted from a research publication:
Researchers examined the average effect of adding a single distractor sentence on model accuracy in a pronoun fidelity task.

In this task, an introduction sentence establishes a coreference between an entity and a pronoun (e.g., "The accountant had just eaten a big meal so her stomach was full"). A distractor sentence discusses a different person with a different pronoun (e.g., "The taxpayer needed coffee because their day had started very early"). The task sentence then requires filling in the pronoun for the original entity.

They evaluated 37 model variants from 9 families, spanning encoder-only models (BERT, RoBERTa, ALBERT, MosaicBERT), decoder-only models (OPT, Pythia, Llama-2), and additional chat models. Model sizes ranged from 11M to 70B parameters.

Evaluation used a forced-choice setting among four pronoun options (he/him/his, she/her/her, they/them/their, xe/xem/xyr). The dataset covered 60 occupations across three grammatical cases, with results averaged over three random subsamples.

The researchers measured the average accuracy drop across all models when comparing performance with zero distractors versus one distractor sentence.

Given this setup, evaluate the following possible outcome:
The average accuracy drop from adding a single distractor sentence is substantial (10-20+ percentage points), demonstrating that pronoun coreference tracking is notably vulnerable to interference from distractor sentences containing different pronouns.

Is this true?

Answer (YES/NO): YES